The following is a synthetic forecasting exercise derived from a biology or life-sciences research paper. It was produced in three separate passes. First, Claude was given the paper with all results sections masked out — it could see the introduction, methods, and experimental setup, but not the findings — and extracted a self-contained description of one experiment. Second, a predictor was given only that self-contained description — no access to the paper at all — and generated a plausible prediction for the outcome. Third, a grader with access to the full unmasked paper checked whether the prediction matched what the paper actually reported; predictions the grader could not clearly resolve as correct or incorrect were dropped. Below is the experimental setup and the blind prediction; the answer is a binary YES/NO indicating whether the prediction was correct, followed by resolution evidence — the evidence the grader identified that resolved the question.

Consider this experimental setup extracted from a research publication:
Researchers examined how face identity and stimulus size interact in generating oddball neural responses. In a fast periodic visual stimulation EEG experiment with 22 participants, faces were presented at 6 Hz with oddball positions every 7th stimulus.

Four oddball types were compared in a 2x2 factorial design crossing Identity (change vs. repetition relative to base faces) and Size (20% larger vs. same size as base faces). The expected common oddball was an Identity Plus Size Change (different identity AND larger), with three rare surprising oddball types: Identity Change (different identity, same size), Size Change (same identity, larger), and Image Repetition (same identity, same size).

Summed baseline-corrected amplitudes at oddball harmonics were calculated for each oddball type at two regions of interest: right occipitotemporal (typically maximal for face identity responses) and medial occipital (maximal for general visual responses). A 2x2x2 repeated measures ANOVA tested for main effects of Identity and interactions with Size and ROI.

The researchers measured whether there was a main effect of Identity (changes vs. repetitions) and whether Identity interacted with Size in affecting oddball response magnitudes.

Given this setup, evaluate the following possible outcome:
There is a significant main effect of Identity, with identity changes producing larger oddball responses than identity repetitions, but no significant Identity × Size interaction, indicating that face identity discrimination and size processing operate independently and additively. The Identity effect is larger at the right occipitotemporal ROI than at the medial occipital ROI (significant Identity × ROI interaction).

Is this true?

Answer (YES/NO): NO